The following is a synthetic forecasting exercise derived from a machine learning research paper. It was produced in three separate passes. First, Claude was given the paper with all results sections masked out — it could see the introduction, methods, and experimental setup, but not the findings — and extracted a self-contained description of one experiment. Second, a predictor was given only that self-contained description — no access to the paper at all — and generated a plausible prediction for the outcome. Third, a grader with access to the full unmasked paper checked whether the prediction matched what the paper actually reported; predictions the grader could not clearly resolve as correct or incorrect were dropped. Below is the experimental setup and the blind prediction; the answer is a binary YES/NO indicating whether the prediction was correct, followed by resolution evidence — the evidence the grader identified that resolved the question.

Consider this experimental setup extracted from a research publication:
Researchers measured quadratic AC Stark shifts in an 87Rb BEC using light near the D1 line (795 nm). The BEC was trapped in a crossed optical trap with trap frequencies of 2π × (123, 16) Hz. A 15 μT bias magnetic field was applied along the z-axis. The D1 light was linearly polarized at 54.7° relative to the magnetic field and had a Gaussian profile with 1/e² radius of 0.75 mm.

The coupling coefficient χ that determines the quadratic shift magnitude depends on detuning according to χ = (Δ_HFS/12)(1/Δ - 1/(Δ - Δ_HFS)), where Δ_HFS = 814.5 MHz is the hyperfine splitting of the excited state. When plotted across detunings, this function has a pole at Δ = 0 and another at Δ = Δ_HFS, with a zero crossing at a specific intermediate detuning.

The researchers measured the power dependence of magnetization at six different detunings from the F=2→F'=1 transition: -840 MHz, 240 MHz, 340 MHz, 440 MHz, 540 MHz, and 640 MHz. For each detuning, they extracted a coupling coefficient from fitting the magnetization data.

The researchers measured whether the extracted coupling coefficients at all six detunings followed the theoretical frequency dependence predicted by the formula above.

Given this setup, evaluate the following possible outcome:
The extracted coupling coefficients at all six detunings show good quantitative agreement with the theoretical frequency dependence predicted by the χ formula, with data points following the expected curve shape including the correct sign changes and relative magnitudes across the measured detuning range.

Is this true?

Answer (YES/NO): YES